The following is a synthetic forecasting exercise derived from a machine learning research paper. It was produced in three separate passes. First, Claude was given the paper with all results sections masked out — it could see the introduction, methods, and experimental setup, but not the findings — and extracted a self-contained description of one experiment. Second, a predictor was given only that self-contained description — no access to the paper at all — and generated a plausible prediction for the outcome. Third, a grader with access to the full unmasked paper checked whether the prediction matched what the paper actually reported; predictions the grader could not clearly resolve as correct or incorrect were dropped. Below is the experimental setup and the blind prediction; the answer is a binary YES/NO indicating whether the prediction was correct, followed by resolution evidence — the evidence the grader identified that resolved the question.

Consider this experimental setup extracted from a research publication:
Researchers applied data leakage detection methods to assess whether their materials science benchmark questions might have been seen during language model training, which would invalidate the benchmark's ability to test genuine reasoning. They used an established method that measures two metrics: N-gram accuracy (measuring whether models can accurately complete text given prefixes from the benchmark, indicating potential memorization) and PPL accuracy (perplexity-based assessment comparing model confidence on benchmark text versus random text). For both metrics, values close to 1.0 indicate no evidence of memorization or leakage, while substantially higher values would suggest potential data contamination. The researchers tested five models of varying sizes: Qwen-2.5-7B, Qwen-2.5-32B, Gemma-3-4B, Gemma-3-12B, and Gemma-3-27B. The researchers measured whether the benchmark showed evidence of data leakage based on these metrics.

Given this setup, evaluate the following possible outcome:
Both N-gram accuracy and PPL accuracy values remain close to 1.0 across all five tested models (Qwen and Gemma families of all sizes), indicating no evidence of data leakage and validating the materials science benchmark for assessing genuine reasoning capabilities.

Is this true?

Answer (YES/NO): YES